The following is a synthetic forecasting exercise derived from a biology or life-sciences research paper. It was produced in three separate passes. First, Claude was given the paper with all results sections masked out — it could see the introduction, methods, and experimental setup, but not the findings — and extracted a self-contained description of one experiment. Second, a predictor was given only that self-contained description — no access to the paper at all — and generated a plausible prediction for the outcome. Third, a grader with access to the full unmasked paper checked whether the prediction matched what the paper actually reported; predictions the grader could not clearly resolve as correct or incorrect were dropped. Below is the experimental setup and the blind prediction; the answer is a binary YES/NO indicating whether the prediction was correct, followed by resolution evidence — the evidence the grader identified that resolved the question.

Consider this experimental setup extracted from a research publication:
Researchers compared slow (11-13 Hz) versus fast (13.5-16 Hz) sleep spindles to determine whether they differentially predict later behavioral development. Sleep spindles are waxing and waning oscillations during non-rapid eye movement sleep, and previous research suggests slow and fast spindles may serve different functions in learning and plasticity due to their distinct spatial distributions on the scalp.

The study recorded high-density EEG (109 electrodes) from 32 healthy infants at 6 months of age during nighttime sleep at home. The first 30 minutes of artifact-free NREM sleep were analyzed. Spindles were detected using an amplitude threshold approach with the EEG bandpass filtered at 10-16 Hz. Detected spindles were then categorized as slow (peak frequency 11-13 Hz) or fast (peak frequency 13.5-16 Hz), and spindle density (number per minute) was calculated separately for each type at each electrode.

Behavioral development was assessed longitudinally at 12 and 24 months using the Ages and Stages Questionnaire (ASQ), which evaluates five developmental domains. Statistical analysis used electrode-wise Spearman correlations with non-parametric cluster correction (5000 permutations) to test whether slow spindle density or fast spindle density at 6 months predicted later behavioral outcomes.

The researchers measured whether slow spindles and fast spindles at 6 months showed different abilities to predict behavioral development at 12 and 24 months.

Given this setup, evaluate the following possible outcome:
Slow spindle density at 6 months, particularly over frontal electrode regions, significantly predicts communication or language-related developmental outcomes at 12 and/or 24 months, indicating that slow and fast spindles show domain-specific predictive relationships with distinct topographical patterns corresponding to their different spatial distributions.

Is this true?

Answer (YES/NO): NO